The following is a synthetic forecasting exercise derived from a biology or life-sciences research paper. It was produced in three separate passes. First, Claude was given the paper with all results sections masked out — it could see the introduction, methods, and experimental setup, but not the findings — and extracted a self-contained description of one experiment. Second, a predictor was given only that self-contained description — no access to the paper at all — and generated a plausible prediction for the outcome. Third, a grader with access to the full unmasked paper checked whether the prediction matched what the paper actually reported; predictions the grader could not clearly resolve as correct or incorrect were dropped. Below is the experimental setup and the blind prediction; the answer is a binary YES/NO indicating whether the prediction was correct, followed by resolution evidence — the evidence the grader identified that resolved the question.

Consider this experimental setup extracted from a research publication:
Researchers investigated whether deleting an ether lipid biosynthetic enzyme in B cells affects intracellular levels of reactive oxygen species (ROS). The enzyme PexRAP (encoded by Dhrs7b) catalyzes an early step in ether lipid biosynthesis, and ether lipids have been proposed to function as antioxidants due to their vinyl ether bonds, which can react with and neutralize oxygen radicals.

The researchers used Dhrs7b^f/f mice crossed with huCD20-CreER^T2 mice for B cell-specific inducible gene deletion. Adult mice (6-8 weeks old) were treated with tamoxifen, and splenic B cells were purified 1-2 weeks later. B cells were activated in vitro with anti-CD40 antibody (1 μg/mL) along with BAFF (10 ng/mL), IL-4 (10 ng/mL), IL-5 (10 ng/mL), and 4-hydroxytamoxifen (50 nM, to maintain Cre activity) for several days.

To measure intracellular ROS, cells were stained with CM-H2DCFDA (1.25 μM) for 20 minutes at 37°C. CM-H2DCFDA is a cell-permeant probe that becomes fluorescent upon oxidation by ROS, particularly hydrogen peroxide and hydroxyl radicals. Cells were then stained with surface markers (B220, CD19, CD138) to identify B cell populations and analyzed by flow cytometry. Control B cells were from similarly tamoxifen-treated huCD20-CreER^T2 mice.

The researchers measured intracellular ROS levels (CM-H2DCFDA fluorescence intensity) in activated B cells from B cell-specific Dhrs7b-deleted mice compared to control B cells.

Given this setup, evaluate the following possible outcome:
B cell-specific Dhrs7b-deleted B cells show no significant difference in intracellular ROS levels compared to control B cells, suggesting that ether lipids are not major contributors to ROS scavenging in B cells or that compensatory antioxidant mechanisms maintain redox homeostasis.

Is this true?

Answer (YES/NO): NO